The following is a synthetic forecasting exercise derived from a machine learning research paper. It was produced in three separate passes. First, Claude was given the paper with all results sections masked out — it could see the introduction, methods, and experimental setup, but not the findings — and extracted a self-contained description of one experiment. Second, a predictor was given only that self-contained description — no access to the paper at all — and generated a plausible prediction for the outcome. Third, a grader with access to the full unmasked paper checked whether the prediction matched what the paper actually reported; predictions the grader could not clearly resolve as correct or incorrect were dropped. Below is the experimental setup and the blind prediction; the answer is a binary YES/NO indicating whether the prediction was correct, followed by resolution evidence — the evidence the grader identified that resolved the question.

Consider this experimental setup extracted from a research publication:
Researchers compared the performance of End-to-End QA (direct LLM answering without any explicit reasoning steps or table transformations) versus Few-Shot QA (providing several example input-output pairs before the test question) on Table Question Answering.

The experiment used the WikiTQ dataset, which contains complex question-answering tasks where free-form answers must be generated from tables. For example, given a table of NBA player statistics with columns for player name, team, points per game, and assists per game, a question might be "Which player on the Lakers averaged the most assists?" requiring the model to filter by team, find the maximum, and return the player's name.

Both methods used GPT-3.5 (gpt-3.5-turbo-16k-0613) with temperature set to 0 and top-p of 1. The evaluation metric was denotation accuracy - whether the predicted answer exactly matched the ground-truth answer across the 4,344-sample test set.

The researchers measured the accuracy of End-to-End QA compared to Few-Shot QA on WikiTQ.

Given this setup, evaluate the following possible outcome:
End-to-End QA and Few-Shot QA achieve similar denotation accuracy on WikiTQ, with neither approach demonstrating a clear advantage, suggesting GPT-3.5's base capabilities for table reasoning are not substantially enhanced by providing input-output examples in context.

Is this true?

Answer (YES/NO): YES